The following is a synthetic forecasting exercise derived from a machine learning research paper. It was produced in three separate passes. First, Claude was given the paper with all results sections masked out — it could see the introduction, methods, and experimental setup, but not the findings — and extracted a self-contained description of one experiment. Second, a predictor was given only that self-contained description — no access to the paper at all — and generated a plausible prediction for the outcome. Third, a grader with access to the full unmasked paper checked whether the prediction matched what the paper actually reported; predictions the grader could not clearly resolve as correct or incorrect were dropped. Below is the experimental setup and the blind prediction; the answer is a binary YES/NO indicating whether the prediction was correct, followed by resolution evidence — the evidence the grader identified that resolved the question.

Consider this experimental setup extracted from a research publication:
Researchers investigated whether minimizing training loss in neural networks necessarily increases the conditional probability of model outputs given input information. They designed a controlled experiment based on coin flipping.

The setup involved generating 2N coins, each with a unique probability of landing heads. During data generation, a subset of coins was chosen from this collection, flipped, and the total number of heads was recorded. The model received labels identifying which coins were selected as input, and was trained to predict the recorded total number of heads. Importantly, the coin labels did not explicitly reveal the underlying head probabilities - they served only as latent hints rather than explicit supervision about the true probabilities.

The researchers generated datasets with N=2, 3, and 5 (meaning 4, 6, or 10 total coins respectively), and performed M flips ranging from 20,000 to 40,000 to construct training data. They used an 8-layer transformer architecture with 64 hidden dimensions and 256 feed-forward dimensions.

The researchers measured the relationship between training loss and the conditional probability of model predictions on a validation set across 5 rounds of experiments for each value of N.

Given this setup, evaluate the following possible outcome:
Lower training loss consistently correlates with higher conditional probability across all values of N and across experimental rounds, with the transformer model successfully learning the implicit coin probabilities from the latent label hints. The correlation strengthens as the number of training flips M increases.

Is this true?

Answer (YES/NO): NO